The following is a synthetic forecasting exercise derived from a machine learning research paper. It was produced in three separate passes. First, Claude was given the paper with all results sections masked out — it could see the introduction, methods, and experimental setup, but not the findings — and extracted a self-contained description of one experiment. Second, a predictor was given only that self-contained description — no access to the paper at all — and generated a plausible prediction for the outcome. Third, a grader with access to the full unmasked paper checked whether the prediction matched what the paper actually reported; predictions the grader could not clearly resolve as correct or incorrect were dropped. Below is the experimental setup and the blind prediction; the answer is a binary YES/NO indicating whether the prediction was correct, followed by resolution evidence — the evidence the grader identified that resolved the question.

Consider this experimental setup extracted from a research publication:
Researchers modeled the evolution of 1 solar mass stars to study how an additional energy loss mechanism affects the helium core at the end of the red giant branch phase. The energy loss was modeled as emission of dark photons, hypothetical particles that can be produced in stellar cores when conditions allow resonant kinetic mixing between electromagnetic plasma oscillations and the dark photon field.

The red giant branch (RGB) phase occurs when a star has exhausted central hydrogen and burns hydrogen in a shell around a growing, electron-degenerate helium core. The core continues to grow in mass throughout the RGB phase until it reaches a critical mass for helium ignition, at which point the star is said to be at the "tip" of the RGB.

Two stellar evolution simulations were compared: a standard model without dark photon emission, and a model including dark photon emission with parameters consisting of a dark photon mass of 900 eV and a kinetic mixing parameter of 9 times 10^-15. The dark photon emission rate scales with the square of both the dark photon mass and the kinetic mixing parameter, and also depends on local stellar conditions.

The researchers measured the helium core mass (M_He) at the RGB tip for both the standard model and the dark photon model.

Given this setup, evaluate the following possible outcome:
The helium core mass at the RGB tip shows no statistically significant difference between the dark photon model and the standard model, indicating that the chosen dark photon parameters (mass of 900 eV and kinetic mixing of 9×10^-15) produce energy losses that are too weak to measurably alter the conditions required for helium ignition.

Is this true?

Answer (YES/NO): NO